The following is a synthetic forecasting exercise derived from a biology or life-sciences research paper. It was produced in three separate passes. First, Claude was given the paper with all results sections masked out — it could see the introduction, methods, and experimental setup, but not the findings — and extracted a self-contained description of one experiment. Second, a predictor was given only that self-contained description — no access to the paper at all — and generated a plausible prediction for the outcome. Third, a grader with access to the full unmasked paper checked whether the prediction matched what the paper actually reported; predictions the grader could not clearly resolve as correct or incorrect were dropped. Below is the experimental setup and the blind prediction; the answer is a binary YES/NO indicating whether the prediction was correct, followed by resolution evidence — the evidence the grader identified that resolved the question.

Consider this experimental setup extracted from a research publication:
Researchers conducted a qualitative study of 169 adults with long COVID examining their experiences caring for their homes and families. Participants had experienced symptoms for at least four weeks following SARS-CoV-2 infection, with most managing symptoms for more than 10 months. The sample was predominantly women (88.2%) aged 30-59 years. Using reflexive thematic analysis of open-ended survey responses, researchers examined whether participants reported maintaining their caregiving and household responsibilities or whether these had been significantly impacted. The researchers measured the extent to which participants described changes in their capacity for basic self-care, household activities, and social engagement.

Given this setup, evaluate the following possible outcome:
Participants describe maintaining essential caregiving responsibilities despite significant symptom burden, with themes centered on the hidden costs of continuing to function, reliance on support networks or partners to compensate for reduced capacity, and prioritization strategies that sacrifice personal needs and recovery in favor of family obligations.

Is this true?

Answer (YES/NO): NO